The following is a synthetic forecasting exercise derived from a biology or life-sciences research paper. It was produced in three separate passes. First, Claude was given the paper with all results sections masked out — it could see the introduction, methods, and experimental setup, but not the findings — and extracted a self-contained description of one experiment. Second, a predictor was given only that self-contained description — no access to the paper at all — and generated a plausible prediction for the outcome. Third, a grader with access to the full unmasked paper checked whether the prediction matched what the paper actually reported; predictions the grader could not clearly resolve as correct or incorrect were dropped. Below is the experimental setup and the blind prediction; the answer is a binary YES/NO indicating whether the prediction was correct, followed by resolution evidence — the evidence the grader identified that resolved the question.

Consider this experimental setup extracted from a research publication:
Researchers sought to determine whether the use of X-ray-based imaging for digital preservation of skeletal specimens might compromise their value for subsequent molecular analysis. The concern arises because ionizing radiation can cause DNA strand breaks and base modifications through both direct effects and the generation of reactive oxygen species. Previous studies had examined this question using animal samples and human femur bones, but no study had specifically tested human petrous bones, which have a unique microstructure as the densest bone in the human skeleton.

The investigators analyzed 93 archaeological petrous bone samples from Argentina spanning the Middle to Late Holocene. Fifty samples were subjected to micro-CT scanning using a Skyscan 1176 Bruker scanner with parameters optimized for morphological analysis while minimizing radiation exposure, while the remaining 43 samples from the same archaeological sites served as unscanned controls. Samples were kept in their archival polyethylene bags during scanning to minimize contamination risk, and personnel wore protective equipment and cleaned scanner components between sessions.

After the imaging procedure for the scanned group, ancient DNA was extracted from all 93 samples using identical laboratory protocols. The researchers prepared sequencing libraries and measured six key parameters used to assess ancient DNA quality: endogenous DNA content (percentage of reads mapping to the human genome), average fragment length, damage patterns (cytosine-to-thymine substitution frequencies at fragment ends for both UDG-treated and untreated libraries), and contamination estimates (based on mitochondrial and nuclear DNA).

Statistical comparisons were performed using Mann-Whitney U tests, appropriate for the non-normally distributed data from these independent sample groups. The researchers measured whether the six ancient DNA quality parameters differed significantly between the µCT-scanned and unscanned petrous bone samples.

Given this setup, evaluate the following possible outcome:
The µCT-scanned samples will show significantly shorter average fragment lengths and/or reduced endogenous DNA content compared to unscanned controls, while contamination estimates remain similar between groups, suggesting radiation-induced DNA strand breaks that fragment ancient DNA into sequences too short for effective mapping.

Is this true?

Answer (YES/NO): NO